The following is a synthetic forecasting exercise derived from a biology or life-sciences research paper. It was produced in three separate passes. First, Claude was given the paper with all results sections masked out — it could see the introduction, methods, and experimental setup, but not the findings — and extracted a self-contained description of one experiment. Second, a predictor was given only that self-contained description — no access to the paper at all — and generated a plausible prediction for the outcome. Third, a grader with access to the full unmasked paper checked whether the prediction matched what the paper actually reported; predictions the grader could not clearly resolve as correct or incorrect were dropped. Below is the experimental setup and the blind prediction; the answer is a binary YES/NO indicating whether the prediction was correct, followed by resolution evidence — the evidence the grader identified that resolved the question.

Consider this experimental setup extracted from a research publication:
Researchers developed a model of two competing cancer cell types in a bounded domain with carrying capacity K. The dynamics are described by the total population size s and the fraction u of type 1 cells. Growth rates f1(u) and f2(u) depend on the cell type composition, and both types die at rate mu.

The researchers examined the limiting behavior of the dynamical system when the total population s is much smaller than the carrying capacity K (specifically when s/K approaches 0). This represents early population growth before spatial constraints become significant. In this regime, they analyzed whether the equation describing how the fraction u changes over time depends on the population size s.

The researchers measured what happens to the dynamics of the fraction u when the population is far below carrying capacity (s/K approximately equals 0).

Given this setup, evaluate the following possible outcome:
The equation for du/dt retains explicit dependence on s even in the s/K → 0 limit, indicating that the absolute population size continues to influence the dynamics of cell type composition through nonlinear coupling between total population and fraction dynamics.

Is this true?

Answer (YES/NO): NO